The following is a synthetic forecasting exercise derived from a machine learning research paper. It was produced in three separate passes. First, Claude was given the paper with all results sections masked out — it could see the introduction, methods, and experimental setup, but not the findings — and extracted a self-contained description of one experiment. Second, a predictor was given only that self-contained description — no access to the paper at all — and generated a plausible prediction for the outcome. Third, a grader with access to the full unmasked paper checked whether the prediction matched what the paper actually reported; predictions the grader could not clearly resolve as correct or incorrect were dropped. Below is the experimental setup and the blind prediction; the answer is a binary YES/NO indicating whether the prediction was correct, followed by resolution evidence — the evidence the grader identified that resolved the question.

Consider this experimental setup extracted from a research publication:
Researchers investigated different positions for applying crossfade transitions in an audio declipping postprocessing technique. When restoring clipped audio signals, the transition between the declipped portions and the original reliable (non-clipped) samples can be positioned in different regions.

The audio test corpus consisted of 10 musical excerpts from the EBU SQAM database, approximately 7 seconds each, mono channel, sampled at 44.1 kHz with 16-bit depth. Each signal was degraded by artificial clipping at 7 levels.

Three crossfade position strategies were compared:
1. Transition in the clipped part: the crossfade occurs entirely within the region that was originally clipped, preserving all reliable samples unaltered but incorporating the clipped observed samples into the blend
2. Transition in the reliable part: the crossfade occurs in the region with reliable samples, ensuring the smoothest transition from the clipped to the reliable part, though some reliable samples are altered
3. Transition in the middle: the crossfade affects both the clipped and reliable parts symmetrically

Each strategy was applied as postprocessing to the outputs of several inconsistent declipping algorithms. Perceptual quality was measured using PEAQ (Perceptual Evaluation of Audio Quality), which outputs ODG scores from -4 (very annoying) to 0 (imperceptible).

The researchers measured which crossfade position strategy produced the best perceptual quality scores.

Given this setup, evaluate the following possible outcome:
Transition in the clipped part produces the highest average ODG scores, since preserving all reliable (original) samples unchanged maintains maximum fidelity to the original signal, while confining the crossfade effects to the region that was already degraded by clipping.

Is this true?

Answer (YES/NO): NO